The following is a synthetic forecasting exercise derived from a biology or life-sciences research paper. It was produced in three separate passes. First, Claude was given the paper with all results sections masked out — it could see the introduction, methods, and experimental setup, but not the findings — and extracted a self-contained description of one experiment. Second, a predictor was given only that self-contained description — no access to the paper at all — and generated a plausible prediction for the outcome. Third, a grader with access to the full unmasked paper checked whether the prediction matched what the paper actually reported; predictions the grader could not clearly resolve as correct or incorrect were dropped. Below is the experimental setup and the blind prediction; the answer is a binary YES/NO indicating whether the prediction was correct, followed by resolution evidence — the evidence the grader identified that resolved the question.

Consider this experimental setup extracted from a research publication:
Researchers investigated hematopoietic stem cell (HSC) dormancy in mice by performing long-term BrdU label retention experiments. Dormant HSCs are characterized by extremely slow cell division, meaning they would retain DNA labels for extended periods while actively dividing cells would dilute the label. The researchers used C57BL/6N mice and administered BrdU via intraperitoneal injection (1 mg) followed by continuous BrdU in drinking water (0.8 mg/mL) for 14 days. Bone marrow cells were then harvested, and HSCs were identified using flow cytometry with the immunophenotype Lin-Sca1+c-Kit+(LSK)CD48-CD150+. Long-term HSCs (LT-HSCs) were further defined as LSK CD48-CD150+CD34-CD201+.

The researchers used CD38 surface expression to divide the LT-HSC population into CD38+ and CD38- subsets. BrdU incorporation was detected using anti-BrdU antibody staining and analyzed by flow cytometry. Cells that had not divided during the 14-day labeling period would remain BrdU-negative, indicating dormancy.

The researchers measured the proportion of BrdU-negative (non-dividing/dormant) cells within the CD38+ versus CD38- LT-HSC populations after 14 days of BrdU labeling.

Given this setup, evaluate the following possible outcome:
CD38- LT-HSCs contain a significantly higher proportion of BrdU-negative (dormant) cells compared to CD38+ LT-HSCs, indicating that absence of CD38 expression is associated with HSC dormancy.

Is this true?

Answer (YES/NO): NO